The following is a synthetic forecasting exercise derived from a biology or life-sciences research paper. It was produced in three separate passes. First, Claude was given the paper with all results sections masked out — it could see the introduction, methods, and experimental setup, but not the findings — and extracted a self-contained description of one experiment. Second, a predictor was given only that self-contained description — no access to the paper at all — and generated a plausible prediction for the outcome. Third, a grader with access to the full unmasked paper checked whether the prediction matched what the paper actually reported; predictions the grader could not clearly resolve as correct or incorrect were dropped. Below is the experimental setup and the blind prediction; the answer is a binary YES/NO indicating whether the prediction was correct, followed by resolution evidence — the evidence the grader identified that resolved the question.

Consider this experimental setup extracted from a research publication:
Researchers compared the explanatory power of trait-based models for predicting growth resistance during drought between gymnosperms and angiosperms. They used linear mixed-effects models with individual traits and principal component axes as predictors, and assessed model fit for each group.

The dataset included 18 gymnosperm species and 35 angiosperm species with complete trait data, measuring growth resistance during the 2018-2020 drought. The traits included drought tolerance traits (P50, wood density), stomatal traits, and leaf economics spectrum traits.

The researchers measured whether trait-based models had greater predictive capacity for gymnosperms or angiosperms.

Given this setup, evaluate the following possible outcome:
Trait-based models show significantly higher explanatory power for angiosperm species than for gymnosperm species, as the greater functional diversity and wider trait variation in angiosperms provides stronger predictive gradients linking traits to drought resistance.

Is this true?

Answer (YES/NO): NO